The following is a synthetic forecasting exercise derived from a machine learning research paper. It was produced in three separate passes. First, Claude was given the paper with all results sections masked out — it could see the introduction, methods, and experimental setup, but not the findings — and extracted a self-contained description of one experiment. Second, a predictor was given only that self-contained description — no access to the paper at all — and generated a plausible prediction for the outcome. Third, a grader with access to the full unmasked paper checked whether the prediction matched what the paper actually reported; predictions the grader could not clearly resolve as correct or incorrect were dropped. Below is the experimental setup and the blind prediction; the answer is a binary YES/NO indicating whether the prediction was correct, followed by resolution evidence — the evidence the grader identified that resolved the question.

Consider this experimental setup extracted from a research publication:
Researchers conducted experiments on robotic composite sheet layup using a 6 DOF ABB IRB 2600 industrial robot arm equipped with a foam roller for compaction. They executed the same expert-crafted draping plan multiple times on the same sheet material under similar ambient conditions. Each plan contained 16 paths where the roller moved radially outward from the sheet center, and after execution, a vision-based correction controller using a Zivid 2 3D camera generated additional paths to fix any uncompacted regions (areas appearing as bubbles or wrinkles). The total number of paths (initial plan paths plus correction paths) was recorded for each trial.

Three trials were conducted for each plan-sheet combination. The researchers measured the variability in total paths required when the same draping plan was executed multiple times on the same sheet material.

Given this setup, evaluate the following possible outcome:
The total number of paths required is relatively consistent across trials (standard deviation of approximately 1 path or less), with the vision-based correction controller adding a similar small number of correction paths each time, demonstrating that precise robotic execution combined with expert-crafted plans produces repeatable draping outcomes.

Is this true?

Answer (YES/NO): NO